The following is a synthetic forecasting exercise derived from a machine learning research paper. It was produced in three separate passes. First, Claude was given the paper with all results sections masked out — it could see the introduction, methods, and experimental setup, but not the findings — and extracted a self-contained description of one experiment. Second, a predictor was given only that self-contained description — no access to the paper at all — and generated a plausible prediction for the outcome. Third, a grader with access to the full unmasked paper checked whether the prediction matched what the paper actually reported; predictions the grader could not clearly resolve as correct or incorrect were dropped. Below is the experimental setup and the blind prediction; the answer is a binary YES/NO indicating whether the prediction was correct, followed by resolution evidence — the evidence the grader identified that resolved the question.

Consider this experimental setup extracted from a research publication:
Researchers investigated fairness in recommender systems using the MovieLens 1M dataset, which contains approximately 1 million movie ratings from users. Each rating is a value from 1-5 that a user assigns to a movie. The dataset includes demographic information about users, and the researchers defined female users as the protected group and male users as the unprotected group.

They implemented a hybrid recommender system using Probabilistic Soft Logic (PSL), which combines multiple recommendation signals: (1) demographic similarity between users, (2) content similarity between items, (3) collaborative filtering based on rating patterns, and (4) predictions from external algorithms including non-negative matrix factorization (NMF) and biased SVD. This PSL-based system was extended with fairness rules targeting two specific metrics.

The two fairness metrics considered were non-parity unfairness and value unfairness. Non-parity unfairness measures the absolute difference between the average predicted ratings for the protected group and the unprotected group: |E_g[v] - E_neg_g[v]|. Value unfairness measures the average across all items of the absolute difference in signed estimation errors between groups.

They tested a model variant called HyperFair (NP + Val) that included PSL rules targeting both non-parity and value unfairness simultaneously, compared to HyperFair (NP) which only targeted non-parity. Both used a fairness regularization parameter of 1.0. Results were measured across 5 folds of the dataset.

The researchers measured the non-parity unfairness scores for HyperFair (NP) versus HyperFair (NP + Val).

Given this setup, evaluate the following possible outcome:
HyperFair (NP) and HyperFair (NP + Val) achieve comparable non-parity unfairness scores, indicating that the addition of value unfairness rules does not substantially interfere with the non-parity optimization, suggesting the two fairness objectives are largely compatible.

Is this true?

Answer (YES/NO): NO